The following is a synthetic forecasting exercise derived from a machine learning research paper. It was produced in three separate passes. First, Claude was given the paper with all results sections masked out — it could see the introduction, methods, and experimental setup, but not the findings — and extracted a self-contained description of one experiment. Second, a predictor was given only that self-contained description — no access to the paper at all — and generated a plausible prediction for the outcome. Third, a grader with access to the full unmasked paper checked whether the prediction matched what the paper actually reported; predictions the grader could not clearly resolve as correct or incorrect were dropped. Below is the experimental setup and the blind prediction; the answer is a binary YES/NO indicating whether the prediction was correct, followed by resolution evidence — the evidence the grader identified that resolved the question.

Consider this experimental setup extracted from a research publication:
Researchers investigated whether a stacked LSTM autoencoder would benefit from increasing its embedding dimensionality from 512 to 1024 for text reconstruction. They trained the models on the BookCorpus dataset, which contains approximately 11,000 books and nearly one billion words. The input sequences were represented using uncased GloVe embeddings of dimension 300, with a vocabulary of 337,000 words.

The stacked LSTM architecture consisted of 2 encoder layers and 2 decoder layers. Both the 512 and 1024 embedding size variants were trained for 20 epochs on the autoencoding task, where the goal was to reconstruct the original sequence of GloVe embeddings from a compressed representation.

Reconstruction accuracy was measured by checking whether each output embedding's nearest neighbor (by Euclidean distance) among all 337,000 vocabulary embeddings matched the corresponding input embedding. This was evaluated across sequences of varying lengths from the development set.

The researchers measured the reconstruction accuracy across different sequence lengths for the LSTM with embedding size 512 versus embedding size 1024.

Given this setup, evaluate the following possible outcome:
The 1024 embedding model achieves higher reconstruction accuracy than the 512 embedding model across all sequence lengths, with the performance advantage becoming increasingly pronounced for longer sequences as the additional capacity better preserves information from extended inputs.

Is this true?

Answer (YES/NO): NO